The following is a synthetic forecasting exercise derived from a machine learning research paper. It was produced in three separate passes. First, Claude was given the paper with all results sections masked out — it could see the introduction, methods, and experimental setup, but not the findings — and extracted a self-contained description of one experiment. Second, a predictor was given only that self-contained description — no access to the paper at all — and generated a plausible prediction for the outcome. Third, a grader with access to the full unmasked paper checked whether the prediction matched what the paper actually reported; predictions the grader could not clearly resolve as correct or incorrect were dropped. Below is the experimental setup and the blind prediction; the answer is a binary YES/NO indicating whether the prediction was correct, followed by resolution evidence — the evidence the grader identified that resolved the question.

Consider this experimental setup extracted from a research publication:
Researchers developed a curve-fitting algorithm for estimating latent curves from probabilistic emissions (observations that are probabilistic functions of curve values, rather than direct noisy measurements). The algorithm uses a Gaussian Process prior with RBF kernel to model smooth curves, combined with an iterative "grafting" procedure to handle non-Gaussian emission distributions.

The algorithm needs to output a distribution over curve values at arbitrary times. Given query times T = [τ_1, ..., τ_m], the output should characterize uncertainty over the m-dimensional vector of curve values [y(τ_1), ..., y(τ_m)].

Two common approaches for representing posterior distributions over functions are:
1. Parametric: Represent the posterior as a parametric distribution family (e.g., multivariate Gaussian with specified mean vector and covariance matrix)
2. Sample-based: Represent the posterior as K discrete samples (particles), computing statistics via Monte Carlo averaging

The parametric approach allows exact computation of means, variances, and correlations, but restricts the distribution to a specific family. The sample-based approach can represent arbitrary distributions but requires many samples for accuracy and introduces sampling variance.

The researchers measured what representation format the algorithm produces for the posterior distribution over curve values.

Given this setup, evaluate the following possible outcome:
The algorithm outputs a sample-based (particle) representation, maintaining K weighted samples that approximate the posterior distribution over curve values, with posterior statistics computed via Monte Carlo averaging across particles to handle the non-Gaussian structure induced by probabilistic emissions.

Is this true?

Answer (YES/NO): NO